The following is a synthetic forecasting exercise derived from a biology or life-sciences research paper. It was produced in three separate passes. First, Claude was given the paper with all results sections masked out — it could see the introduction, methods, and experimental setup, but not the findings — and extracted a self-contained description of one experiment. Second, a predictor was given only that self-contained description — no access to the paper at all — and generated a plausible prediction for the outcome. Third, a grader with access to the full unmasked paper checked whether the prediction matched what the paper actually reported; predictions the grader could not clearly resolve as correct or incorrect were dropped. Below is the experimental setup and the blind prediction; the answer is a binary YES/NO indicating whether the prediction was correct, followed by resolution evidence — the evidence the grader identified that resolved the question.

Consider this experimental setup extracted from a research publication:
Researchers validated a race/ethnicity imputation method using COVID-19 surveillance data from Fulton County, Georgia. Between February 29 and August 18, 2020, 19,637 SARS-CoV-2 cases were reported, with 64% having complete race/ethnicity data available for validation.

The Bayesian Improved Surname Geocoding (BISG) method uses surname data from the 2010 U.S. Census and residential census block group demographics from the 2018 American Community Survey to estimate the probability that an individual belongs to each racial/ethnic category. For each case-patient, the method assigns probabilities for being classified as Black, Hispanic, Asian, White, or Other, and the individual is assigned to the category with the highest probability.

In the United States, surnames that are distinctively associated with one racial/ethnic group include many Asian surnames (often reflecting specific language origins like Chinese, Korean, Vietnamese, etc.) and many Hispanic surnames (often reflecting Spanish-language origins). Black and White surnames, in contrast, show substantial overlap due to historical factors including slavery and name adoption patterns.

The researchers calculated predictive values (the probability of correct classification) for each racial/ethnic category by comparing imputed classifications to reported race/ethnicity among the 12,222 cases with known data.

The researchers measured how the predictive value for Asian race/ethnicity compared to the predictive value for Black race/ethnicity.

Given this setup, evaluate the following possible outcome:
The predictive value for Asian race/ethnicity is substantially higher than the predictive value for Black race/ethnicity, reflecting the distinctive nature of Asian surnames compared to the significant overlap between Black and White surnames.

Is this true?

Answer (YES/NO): NO